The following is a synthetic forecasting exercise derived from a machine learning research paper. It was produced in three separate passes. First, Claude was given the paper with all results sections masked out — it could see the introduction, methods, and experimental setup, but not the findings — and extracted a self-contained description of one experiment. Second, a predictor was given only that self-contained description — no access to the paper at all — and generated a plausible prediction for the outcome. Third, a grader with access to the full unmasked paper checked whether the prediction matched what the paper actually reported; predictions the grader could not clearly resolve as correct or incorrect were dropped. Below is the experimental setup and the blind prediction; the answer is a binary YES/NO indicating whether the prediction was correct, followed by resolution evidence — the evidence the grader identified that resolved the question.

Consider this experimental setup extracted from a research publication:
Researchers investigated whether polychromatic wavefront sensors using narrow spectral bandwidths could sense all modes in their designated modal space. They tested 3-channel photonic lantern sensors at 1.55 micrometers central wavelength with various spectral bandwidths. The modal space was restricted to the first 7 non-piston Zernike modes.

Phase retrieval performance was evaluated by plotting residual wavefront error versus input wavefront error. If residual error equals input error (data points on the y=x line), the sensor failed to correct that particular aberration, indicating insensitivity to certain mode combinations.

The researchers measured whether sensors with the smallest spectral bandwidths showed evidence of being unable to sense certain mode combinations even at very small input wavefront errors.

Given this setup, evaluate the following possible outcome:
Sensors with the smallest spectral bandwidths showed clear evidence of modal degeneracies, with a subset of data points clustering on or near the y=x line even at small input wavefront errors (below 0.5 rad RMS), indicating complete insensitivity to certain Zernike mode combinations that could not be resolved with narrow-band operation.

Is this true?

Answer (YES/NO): YES